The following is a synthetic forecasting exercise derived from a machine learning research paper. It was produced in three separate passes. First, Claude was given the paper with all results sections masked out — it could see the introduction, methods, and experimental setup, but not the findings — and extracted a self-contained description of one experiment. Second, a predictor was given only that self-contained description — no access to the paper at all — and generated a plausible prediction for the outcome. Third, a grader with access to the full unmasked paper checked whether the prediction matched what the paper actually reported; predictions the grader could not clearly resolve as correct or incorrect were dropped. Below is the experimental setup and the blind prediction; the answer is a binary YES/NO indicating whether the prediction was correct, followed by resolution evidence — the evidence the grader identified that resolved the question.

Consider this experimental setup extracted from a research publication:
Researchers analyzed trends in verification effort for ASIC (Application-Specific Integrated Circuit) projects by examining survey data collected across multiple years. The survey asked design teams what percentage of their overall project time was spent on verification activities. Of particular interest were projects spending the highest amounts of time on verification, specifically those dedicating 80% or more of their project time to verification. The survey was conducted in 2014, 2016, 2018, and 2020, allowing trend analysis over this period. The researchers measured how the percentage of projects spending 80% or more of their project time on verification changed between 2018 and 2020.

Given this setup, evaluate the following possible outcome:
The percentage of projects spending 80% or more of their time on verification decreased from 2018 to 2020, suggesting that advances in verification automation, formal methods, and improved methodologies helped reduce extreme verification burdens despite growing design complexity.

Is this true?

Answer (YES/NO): NO